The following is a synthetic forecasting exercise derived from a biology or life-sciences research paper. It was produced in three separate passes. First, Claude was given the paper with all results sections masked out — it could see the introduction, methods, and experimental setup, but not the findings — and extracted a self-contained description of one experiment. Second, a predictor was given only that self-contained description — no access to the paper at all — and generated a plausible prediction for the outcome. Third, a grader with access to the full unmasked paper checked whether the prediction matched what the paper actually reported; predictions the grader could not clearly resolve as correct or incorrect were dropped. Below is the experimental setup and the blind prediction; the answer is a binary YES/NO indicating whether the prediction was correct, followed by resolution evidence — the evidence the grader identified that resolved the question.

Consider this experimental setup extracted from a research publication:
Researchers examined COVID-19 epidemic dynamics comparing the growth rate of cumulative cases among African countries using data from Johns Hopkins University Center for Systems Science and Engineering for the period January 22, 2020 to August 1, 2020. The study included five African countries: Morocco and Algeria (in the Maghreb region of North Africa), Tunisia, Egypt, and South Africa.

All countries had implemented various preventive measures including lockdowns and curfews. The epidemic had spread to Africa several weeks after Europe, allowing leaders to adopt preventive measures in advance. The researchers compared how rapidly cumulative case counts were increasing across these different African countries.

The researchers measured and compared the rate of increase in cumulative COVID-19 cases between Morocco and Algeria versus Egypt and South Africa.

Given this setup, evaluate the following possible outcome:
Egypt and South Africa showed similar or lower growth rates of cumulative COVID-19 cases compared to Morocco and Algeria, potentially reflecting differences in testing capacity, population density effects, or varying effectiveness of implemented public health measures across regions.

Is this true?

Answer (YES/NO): NO